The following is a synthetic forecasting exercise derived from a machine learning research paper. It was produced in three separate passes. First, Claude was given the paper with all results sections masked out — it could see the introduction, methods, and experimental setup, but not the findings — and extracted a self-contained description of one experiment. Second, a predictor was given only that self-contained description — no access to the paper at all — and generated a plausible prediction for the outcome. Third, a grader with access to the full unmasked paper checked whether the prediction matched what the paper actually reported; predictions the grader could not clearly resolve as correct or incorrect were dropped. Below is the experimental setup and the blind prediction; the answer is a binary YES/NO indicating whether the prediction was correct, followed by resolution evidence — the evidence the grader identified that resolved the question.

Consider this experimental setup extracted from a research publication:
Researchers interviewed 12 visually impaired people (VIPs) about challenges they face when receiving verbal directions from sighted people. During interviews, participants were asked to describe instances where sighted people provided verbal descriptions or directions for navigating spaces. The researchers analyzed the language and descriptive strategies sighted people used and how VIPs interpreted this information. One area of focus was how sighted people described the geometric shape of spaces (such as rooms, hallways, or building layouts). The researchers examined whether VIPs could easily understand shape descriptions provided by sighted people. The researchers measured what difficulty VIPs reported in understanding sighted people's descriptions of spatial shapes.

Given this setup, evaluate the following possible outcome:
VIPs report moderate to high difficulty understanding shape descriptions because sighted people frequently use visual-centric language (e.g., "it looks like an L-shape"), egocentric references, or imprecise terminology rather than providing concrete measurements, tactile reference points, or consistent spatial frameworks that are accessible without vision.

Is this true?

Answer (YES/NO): YES